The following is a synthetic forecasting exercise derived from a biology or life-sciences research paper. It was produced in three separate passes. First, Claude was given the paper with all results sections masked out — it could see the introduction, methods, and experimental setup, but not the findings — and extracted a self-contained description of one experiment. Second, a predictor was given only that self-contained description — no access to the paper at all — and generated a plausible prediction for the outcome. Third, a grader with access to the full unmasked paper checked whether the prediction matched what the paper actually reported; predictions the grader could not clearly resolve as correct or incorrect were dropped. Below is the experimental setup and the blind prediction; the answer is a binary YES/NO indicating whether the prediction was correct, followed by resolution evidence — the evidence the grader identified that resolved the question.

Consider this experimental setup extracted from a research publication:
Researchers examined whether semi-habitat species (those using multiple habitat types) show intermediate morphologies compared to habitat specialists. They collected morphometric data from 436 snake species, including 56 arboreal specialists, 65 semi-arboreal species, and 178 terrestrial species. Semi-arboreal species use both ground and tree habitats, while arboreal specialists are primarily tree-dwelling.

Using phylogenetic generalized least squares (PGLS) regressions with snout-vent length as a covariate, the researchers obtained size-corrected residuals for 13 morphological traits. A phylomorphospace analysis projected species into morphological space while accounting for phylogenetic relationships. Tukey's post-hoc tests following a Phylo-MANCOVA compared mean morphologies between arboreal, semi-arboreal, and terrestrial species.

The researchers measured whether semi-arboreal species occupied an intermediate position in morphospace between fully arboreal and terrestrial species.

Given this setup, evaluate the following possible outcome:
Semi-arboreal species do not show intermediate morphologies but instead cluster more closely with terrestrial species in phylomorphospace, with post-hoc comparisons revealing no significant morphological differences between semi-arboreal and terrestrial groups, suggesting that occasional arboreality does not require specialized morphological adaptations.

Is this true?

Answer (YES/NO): NO